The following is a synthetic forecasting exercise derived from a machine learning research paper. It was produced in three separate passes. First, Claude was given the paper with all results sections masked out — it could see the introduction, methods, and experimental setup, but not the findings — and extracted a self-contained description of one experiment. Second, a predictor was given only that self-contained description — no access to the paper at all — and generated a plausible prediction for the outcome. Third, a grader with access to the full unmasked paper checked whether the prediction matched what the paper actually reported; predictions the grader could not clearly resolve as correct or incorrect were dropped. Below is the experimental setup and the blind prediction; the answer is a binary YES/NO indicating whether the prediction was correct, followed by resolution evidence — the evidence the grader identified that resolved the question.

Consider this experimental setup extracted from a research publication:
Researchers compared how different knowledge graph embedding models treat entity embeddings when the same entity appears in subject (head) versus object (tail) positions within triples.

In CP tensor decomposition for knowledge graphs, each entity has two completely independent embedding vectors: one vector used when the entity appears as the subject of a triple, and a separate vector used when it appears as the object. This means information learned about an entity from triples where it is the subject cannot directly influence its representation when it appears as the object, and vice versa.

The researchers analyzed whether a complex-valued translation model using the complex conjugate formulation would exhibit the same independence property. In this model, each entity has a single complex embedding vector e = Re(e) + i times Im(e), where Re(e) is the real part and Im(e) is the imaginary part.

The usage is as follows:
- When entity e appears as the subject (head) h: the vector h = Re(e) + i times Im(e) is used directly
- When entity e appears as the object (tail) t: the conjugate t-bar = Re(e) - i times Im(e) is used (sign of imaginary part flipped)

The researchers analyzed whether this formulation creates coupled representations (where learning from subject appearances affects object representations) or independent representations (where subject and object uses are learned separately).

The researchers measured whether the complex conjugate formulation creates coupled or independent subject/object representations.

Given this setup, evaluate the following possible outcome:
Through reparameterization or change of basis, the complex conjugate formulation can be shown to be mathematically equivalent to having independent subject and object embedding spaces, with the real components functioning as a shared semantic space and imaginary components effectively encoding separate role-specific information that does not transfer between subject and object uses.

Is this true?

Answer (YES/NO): NO